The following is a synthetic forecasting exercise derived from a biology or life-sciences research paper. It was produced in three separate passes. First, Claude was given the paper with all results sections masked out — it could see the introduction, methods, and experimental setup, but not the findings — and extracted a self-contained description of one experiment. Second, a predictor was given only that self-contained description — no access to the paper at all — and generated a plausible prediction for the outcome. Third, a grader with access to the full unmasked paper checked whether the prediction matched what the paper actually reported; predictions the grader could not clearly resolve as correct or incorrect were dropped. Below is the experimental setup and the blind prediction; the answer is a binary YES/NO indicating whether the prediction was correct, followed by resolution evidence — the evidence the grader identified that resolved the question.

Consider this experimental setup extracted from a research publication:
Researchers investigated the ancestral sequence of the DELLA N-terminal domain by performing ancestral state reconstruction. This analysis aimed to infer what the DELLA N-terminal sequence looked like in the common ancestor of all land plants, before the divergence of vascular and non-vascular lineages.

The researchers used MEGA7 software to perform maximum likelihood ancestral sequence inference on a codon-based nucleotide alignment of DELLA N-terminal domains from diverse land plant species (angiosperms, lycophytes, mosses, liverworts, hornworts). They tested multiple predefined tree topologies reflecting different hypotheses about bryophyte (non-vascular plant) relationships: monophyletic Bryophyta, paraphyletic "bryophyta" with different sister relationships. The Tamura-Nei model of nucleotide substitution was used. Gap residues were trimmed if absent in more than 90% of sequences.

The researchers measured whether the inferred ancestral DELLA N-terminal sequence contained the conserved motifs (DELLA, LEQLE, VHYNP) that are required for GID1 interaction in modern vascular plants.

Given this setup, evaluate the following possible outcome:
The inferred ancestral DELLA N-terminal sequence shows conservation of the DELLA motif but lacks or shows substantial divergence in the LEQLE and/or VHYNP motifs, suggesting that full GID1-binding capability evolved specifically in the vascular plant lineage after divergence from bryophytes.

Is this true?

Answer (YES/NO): NO